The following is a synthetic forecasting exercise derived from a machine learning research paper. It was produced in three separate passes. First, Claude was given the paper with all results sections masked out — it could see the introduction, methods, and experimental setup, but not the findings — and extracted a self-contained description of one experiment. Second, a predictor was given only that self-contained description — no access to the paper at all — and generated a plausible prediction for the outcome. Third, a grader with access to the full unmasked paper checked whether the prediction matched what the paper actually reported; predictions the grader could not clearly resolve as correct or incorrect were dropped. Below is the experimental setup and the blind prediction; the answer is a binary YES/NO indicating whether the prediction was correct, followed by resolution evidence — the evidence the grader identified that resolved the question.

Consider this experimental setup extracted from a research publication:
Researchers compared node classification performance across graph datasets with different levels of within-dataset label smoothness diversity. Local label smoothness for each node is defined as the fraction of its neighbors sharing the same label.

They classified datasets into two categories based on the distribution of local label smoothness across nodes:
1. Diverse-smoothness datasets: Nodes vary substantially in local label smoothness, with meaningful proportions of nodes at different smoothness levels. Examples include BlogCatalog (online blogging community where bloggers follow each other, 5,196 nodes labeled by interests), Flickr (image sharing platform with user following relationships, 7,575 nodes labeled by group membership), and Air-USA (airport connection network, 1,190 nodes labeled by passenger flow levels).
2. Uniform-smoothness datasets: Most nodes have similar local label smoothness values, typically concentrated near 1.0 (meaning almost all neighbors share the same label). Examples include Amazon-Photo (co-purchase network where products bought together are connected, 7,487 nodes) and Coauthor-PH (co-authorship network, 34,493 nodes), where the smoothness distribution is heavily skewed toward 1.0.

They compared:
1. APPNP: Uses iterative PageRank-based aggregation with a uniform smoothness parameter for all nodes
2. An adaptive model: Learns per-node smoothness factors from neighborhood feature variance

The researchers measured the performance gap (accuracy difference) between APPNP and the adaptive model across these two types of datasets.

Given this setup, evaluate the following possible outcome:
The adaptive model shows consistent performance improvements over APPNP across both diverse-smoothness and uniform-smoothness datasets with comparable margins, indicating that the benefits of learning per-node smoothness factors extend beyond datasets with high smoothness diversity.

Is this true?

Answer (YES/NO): NO